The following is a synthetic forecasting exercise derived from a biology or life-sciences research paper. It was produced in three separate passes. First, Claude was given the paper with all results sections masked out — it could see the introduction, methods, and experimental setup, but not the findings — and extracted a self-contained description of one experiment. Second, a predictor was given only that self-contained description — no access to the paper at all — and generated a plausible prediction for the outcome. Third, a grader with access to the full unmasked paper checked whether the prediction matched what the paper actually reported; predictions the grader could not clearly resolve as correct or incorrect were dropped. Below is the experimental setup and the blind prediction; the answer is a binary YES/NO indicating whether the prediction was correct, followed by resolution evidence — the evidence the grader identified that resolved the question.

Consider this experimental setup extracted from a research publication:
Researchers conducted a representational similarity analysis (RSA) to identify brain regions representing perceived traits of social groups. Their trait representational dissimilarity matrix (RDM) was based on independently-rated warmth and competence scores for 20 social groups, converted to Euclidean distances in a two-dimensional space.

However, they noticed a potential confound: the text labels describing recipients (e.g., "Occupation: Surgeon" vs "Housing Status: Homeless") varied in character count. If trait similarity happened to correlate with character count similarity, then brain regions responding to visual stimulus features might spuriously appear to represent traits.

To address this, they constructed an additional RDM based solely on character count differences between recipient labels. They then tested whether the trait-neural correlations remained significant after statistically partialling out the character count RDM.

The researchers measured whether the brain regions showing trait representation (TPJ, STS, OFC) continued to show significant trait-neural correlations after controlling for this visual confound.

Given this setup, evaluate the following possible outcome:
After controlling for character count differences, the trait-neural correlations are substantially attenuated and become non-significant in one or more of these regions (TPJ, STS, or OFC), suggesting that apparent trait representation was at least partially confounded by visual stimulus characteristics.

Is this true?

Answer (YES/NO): NO